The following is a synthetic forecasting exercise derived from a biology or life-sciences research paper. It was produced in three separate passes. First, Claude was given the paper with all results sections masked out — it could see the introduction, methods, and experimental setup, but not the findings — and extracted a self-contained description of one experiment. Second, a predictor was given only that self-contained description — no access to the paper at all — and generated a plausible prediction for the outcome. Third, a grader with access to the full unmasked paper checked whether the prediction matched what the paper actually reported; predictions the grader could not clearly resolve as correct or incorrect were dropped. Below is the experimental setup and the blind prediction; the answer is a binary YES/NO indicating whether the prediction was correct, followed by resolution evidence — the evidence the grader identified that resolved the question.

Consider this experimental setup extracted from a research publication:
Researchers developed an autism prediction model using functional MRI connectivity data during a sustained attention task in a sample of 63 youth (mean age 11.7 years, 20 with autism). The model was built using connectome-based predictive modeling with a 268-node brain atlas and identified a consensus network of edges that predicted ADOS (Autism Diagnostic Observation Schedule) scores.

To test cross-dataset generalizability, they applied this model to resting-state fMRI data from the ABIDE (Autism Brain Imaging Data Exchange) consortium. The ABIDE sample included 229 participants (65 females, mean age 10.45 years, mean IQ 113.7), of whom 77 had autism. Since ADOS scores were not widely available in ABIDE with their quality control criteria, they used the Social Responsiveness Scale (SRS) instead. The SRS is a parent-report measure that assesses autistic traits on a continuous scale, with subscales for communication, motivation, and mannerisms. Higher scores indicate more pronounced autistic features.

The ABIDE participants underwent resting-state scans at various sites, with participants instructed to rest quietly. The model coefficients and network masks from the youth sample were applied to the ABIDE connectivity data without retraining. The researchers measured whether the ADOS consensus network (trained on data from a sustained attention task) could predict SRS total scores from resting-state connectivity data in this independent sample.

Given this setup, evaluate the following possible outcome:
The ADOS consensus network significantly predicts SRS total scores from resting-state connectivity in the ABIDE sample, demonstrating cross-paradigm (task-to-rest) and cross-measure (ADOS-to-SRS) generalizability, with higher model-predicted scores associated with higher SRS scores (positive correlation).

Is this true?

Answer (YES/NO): YES